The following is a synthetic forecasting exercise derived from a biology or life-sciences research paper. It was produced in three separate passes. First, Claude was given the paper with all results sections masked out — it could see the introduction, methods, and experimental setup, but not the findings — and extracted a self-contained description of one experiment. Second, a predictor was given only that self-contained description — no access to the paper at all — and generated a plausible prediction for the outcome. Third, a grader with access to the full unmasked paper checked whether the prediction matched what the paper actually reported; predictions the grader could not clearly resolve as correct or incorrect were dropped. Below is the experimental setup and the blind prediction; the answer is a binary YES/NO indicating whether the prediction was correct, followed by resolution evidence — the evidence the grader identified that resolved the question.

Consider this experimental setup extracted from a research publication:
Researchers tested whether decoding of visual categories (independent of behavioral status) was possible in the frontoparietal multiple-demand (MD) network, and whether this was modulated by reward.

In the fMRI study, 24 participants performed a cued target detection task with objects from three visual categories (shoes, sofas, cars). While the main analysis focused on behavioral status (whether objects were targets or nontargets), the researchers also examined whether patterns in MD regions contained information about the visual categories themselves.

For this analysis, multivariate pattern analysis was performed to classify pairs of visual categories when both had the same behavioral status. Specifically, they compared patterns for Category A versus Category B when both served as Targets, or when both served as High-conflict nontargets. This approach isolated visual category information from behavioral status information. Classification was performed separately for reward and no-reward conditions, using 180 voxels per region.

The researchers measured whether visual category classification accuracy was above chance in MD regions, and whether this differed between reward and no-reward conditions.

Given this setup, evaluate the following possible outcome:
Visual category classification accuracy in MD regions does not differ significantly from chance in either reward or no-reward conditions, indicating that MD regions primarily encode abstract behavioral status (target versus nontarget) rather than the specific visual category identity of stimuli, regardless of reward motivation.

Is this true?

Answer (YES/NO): YES